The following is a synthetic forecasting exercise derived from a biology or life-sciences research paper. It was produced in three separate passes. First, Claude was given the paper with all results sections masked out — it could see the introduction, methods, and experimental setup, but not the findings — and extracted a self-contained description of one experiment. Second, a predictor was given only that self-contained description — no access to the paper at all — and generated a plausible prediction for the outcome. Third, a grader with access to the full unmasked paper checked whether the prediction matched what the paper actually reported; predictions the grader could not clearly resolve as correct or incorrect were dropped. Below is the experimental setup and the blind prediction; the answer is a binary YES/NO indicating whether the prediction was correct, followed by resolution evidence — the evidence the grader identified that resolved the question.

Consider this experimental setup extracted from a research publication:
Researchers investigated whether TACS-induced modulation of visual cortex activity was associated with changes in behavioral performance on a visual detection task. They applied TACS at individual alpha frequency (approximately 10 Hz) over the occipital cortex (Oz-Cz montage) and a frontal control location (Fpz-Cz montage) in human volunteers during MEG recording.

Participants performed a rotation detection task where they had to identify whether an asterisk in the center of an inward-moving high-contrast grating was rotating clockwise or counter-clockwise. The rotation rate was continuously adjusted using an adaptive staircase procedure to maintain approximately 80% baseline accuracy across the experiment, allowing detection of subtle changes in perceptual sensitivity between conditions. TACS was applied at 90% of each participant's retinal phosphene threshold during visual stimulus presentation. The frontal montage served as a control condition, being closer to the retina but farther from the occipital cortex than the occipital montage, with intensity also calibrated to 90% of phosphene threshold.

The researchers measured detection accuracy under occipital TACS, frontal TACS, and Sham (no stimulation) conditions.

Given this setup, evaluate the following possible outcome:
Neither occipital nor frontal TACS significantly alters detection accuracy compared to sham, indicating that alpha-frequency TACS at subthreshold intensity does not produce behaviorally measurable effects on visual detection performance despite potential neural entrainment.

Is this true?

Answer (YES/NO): NO